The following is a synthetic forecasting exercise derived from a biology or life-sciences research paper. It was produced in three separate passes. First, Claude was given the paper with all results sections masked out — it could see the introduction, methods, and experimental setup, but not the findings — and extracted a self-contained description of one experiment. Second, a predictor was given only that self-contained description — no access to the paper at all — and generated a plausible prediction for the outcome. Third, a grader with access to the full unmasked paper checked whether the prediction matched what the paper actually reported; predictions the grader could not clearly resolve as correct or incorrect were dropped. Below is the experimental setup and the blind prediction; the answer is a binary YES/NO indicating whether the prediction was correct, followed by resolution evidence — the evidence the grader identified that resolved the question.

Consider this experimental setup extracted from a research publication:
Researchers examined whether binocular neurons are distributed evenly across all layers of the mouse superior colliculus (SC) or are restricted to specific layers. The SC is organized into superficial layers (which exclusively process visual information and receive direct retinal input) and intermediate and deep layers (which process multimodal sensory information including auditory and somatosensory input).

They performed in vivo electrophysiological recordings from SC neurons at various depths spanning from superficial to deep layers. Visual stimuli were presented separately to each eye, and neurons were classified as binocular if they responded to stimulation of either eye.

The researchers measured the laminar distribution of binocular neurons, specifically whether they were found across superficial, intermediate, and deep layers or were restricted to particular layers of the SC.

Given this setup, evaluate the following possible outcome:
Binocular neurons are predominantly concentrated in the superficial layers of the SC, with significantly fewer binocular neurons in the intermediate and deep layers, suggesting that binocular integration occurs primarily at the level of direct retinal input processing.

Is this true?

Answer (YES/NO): NO